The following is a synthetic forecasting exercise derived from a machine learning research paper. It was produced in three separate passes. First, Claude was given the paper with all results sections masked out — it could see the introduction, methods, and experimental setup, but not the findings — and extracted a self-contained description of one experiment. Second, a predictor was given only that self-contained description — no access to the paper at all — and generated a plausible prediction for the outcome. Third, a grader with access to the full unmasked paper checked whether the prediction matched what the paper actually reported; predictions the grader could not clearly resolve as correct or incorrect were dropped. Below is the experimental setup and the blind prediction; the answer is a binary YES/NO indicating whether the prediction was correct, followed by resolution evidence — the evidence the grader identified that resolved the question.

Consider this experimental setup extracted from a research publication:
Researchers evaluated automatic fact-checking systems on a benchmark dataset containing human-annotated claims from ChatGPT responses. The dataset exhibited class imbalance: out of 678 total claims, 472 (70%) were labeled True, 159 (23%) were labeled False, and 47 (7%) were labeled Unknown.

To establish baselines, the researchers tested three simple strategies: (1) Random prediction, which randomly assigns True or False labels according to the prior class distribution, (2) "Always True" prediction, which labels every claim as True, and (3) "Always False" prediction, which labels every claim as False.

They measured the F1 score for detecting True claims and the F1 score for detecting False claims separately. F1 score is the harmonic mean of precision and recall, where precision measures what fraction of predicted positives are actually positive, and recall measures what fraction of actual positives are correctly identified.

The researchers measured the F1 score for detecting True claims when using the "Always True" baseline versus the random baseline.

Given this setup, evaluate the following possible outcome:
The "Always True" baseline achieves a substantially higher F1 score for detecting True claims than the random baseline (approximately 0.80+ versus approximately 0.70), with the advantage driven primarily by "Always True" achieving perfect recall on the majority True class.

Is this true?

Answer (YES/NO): NO